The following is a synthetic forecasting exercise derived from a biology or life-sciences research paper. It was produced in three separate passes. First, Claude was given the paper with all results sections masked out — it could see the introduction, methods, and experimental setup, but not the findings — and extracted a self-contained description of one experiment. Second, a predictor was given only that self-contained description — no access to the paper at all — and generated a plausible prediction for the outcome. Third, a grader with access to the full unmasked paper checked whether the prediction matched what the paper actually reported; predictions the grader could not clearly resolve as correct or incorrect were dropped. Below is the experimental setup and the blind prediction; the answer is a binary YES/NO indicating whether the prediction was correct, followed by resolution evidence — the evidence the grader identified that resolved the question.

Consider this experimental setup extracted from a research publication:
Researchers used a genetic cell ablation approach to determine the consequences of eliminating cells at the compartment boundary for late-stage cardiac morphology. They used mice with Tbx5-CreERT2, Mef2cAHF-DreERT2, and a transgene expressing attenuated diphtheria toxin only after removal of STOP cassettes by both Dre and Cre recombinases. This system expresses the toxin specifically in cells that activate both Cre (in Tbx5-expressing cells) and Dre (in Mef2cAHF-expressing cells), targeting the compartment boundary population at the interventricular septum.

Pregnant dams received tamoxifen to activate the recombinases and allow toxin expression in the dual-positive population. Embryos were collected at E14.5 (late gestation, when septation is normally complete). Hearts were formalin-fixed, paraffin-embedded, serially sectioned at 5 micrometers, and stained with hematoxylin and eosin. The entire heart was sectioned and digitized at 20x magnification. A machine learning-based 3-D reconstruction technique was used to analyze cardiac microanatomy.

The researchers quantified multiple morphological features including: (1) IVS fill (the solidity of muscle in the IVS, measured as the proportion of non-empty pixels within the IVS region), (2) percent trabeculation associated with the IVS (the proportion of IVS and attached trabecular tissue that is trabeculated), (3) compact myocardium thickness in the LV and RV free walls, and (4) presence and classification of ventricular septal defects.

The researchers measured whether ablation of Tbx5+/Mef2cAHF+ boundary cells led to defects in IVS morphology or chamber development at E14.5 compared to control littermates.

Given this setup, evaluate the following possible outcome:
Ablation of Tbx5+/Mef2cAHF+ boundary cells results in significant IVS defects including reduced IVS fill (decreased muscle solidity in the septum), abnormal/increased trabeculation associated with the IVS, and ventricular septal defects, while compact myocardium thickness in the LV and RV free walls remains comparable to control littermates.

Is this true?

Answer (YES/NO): NO